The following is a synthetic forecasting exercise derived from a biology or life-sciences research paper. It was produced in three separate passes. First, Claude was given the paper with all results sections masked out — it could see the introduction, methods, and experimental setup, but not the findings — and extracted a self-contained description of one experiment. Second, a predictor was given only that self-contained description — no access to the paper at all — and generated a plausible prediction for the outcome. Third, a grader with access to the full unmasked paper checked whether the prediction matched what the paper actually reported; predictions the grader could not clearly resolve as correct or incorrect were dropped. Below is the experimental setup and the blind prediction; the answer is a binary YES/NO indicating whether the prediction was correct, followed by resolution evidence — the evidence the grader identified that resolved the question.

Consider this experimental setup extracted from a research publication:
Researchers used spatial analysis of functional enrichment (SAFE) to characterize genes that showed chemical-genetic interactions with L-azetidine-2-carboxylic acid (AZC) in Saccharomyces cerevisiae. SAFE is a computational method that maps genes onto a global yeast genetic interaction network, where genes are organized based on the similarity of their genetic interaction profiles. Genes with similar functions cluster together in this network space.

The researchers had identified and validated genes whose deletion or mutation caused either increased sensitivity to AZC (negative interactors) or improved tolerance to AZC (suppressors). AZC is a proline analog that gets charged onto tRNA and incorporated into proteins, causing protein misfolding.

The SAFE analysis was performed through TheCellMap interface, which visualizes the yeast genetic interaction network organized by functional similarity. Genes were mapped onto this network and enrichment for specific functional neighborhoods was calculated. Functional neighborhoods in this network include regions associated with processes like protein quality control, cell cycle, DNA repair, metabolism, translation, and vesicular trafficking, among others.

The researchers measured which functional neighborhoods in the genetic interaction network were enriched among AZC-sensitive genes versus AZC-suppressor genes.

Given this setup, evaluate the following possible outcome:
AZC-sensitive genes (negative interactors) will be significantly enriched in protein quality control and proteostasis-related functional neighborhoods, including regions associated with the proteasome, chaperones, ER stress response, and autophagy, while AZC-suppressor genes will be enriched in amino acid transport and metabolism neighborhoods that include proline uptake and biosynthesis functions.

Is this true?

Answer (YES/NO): NO